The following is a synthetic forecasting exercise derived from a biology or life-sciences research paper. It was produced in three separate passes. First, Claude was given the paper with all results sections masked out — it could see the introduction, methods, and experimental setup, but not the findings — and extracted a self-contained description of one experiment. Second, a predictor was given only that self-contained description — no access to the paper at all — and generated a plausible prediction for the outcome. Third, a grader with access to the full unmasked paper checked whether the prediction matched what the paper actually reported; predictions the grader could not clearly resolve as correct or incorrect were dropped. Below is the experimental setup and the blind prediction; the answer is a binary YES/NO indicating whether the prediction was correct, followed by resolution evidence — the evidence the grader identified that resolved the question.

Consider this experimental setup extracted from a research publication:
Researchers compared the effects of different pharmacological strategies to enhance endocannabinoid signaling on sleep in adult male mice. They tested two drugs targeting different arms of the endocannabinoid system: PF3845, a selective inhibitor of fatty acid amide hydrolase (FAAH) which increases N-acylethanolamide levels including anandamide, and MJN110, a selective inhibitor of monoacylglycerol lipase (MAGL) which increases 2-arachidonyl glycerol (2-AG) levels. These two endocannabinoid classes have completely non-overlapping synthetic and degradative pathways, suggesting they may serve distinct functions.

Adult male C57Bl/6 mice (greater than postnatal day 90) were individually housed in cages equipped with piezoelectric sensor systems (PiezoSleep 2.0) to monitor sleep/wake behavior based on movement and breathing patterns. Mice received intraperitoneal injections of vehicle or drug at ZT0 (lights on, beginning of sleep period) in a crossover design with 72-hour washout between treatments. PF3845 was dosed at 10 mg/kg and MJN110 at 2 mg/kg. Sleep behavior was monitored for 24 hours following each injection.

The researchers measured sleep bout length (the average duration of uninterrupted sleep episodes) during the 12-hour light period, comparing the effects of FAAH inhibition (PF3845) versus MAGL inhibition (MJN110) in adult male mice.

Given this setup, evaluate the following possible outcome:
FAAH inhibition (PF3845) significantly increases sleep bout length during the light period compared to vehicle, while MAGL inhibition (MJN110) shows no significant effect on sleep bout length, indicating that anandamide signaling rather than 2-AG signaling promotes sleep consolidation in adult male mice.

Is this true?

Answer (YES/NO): NO